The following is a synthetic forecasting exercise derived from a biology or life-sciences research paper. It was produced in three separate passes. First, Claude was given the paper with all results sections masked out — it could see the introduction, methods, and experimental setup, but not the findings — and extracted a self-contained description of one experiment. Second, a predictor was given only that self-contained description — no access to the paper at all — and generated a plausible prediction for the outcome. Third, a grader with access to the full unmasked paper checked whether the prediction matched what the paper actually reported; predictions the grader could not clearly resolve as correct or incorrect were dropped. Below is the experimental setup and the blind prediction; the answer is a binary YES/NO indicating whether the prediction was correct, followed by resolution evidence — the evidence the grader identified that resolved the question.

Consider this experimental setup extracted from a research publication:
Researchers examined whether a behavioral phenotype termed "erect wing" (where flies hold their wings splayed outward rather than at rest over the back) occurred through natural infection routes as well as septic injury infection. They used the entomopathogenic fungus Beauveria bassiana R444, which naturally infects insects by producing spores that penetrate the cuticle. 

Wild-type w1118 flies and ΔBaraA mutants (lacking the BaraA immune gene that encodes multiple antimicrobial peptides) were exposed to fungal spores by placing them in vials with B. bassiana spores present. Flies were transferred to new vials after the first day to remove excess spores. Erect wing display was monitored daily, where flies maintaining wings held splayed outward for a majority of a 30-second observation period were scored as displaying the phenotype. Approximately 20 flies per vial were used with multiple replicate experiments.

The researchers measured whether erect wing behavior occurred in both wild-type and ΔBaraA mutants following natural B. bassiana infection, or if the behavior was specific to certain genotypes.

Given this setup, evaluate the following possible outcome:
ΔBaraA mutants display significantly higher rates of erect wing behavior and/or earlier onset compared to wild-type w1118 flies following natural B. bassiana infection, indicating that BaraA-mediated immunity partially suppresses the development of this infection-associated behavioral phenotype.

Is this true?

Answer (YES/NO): YES